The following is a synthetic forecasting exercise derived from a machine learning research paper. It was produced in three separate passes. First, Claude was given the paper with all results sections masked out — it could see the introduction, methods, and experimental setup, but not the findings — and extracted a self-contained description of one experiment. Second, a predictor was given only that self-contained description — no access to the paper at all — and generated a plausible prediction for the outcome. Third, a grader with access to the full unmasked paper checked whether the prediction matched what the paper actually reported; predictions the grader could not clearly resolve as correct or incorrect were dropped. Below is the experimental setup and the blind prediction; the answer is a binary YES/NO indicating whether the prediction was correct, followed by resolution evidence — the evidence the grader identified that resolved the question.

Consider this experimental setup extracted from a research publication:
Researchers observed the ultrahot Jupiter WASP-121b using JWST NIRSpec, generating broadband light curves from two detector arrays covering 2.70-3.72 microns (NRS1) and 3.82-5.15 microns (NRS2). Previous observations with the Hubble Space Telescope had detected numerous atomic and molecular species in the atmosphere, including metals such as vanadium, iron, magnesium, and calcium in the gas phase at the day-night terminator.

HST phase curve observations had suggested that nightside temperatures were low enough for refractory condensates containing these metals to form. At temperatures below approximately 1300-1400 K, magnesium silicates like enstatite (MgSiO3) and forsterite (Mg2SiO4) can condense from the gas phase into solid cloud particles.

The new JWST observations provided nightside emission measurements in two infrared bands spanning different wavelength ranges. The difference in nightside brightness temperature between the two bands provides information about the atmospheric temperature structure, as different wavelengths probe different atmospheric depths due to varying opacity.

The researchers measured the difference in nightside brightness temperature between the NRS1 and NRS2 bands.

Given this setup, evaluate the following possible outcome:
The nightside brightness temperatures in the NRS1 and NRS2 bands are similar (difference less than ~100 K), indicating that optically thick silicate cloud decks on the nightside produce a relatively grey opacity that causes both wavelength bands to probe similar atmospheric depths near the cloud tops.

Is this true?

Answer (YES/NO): NO